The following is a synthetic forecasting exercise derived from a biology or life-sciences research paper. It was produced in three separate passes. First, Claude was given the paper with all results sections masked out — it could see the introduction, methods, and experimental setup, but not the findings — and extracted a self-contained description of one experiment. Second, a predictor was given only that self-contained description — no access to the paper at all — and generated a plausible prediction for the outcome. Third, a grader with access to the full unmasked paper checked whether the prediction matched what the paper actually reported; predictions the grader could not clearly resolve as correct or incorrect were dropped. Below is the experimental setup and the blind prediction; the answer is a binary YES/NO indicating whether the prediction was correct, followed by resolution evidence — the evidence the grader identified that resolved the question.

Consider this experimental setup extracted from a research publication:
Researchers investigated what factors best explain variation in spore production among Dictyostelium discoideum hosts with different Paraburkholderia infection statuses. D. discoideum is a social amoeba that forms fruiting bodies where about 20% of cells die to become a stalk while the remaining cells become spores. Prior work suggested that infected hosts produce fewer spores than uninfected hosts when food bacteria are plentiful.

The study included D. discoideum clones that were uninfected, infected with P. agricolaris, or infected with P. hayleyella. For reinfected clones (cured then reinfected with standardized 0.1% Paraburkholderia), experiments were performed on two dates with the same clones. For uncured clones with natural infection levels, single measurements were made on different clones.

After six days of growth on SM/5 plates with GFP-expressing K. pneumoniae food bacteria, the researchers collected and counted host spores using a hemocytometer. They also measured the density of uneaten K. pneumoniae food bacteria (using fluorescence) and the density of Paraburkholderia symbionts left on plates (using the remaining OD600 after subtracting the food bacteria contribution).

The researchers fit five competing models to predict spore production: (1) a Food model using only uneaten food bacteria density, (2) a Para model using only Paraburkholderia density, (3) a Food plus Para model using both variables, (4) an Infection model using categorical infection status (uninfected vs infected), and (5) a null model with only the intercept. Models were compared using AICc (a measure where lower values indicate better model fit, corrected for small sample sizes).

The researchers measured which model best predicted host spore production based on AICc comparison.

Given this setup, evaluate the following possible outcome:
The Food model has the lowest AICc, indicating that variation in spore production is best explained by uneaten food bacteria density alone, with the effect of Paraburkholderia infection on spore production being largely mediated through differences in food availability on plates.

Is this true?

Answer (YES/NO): NO